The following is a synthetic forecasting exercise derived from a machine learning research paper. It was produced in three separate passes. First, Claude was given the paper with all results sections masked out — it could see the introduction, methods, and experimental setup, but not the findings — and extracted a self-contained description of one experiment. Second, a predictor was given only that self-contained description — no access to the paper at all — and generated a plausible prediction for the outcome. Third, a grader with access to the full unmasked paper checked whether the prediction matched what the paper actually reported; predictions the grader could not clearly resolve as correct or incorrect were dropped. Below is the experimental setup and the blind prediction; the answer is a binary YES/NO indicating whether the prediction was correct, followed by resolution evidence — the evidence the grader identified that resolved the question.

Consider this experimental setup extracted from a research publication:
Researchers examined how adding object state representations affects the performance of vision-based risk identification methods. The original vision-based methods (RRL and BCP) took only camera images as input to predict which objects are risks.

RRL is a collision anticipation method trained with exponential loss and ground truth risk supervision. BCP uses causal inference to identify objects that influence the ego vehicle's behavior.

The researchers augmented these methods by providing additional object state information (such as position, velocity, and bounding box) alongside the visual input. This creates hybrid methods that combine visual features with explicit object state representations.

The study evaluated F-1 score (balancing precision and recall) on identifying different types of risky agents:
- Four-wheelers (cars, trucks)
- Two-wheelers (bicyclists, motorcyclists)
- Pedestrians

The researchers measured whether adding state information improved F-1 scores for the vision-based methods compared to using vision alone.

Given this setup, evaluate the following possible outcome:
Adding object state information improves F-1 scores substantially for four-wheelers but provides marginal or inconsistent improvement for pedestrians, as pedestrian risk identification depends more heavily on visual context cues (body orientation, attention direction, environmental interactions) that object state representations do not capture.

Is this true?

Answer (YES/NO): NO